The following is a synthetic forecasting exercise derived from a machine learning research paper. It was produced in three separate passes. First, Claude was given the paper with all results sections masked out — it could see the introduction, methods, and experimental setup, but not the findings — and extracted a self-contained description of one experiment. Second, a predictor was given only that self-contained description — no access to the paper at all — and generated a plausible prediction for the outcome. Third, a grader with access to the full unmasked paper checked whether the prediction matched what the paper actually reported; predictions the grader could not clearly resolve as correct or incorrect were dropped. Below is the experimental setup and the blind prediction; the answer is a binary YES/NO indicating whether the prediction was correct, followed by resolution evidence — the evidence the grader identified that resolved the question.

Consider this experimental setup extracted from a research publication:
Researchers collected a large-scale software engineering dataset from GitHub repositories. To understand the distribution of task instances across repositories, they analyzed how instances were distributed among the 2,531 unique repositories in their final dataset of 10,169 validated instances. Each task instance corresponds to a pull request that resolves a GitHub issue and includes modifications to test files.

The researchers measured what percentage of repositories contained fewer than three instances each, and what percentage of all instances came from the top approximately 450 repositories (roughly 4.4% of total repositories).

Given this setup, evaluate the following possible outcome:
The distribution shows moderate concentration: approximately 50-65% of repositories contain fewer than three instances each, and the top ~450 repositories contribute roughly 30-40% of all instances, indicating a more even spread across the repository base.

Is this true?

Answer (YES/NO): NO